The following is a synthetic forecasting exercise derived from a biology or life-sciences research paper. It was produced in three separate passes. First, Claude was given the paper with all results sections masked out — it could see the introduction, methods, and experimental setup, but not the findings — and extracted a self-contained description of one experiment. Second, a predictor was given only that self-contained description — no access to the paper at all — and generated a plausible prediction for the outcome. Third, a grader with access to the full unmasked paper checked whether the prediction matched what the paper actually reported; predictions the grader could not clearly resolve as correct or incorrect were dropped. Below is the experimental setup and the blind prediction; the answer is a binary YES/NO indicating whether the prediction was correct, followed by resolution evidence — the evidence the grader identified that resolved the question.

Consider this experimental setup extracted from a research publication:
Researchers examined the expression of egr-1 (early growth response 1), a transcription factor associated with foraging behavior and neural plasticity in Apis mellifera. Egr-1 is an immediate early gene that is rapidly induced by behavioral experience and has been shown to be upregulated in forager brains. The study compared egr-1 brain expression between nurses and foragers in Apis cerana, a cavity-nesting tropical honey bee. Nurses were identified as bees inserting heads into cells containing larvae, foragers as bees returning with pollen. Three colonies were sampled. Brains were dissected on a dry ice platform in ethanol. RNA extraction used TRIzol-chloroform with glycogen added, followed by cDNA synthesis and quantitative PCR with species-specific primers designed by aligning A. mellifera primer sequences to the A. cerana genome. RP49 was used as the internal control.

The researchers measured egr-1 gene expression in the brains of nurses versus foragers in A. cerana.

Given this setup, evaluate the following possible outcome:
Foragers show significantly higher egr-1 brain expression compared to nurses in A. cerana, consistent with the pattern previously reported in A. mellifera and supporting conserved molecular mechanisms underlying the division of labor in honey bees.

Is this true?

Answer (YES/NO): YES